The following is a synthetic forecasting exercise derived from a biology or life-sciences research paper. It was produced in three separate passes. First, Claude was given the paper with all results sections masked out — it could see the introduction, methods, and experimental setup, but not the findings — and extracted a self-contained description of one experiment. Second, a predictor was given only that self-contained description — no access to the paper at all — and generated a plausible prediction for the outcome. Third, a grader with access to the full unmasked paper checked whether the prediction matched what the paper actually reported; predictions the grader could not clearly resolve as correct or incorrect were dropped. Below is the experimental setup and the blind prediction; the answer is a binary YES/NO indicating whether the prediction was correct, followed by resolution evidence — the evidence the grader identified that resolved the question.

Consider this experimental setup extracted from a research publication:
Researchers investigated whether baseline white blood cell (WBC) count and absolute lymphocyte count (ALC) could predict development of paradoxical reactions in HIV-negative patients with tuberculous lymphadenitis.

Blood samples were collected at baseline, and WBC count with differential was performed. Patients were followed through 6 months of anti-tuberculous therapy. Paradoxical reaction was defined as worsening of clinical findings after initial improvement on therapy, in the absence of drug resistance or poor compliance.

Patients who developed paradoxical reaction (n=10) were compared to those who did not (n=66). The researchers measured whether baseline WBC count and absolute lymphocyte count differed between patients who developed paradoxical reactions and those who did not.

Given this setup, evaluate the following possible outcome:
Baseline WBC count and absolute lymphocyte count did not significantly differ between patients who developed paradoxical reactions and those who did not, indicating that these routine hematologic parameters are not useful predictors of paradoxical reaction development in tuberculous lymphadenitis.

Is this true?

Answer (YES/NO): YES